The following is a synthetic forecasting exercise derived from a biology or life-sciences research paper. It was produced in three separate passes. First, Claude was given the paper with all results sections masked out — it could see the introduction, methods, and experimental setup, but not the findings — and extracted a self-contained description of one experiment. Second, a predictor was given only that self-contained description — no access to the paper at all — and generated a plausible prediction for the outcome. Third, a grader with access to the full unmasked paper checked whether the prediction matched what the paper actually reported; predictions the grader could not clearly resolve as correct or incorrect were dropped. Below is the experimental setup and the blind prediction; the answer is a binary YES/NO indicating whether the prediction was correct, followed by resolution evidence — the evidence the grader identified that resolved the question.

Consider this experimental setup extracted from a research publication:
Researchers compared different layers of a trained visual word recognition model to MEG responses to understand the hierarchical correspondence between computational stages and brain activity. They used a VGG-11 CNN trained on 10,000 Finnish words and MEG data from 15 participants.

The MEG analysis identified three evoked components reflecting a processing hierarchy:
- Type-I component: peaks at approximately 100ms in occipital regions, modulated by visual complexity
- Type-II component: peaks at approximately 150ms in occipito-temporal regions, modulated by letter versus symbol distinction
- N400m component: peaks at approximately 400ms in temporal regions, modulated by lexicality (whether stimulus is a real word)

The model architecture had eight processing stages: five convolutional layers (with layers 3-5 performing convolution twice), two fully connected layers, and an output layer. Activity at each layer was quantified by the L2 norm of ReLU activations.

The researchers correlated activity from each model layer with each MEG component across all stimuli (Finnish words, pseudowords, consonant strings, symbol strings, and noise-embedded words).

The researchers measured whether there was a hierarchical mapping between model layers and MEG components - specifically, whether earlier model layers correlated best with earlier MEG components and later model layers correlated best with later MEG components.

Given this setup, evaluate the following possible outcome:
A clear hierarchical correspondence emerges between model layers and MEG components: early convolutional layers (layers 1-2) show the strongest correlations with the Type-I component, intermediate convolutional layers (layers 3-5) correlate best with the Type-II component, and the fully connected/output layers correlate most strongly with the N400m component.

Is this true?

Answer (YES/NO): NO